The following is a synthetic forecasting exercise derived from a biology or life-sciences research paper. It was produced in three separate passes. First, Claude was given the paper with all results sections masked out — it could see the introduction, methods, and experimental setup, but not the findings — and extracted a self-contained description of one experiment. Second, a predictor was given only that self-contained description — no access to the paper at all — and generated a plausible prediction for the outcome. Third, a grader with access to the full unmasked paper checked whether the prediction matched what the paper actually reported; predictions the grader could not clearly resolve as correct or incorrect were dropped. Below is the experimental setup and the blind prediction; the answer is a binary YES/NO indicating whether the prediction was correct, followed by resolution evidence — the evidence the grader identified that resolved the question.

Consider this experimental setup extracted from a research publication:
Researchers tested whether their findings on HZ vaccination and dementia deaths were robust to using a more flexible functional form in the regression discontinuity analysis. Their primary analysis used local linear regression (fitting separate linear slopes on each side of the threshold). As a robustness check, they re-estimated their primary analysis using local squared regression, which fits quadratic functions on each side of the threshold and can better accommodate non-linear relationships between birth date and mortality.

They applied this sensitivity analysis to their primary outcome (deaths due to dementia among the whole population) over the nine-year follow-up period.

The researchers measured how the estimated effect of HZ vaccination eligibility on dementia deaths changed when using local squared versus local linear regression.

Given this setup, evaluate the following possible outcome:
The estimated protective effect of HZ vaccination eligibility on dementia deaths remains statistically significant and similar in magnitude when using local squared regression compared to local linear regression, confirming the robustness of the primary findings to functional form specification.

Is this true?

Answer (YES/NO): NO